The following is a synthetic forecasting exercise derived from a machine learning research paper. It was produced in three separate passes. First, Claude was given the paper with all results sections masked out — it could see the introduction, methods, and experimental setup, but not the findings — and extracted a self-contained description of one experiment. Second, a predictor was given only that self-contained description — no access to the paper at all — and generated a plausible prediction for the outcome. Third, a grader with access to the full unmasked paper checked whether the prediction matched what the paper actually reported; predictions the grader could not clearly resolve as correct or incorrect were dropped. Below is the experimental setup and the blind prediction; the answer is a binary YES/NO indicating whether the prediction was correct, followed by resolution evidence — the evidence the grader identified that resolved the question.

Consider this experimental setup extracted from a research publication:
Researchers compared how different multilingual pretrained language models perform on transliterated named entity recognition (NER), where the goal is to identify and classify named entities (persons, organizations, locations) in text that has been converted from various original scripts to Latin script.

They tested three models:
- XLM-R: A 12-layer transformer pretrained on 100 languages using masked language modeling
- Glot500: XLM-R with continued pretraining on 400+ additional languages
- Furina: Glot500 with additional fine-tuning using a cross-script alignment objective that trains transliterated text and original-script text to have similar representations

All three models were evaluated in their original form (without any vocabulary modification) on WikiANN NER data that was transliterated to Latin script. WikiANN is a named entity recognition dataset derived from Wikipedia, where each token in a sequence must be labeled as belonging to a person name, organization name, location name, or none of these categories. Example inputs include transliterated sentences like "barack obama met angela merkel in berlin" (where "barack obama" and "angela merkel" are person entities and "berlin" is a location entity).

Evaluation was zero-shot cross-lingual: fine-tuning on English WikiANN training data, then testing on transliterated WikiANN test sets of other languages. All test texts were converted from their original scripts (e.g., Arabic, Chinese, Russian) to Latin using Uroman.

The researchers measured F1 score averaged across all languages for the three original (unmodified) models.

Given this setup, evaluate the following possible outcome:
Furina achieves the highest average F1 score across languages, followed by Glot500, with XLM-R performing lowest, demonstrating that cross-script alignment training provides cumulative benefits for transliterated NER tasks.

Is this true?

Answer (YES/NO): YES